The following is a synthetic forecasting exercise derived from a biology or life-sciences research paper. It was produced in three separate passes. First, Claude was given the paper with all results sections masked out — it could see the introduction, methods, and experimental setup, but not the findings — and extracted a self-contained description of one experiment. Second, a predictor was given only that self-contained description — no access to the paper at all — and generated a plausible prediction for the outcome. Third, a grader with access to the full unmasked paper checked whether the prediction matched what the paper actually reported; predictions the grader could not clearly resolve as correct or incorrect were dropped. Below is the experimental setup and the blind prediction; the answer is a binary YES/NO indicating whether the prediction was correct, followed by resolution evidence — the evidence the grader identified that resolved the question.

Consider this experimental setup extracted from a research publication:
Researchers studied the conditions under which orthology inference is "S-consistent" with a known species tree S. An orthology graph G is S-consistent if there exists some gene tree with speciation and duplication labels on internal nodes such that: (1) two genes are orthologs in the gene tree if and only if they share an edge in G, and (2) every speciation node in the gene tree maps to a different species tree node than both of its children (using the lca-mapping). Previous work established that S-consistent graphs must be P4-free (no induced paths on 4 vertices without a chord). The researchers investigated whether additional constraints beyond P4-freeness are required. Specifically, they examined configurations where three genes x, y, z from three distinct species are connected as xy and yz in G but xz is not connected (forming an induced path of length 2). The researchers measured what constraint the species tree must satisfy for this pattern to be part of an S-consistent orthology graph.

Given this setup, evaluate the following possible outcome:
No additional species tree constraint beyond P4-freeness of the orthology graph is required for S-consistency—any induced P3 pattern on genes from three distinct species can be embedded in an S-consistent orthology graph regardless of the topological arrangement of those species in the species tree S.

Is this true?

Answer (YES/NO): NO